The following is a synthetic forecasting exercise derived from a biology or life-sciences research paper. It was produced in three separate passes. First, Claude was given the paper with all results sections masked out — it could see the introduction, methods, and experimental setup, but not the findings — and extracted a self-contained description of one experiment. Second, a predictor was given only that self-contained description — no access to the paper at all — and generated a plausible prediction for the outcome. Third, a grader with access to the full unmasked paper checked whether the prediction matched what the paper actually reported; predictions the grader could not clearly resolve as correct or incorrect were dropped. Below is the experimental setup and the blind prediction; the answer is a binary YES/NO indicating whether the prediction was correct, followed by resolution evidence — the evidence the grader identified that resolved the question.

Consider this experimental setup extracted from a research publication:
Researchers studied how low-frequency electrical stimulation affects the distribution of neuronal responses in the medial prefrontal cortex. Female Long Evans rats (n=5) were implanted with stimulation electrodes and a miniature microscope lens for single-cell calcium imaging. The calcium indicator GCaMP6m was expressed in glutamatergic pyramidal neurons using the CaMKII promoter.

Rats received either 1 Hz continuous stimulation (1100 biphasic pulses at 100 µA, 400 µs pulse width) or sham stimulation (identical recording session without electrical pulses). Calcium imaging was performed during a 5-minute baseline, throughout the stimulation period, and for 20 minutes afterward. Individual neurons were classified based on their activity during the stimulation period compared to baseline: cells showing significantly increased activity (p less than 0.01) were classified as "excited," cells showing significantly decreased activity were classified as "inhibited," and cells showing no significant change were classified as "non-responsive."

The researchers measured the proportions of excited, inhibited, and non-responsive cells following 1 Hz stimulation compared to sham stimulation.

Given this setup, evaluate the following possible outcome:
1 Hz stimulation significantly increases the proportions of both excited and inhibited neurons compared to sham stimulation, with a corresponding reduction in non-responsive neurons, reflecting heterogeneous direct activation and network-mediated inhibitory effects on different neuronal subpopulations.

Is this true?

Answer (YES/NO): NO